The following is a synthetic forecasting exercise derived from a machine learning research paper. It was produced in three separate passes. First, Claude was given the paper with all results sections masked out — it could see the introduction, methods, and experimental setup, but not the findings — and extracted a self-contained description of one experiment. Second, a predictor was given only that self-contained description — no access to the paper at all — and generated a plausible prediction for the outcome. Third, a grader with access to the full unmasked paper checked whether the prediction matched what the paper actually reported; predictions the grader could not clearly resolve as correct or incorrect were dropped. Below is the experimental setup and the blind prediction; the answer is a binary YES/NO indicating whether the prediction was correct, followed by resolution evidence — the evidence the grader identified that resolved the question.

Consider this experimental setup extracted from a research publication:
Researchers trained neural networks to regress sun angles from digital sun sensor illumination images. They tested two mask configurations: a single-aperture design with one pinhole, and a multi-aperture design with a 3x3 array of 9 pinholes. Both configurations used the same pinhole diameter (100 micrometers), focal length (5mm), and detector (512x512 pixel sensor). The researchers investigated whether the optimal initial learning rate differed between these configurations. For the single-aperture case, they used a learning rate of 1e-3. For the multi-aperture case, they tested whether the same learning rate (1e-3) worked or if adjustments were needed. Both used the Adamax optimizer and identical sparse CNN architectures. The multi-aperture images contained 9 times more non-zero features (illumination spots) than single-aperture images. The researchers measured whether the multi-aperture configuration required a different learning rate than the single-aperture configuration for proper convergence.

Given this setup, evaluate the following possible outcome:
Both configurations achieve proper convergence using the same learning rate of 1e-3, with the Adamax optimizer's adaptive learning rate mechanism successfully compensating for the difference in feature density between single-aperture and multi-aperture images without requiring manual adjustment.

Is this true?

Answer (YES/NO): NO